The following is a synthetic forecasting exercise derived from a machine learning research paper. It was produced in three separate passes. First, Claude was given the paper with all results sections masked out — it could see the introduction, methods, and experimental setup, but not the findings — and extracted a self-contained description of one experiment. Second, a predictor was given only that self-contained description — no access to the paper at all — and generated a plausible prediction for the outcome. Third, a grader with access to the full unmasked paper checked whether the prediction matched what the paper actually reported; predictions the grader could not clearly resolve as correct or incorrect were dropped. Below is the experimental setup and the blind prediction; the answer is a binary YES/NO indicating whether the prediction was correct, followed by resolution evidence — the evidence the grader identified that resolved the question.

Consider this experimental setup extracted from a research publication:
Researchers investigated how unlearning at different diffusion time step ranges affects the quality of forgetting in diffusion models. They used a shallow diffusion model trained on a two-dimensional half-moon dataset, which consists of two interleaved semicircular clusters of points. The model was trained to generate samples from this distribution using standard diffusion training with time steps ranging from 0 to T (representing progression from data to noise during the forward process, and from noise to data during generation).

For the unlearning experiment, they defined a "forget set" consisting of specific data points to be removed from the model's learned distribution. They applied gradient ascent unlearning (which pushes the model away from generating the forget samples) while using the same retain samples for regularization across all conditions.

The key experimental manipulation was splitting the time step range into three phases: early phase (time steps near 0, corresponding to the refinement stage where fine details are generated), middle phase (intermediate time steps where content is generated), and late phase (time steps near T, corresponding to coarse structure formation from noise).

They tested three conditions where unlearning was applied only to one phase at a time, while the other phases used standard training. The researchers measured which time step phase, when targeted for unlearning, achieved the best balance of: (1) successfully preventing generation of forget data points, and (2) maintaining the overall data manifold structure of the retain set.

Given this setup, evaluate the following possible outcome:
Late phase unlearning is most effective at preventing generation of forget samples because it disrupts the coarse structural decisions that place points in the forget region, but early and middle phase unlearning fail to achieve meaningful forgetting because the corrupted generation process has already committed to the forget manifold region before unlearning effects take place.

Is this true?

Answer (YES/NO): NO